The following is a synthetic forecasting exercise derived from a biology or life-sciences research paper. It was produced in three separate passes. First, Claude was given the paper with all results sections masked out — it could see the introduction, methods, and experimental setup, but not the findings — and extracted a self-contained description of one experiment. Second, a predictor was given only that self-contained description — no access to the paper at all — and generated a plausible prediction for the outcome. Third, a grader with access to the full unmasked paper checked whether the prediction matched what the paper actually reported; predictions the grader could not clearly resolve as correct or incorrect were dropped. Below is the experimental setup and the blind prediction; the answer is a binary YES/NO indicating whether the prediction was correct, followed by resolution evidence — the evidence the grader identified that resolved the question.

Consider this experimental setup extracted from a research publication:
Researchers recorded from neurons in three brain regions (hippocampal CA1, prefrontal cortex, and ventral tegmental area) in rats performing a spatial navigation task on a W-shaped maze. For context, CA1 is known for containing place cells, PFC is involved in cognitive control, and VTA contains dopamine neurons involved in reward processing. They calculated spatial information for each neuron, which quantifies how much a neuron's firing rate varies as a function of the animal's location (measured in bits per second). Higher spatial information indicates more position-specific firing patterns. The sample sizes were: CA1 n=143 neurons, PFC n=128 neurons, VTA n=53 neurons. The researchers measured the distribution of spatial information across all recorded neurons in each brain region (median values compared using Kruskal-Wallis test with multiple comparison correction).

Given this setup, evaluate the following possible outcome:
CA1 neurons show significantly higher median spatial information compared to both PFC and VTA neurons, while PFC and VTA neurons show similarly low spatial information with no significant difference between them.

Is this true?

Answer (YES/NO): NO